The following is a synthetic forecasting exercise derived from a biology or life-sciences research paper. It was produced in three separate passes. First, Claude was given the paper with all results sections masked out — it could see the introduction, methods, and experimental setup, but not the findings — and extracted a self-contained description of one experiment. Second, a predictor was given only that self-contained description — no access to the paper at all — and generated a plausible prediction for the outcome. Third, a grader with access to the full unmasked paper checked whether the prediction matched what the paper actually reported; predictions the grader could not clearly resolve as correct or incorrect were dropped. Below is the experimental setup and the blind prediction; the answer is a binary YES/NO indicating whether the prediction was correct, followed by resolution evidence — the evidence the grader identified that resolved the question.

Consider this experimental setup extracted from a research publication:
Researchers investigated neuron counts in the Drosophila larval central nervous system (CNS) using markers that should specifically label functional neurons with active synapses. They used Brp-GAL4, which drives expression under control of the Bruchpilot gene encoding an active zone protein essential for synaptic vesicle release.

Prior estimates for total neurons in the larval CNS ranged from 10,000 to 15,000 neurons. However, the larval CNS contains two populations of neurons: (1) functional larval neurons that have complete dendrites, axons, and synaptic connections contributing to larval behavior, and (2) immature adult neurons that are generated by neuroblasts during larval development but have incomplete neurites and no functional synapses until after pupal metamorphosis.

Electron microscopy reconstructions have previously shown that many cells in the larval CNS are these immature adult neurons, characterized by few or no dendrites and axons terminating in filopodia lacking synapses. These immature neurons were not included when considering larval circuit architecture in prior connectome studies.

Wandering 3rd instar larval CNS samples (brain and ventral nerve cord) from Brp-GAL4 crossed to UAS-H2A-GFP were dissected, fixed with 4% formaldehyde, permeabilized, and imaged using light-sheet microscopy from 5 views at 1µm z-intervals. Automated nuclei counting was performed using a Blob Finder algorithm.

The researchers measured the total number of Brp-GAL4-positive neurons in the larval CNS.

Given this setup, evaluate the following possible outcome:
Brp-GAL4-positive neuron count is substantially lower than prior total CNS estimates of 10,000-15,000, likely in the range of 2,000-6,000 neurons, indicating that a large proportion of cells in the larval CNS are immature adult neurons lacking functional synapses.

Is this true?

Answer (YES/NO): NO